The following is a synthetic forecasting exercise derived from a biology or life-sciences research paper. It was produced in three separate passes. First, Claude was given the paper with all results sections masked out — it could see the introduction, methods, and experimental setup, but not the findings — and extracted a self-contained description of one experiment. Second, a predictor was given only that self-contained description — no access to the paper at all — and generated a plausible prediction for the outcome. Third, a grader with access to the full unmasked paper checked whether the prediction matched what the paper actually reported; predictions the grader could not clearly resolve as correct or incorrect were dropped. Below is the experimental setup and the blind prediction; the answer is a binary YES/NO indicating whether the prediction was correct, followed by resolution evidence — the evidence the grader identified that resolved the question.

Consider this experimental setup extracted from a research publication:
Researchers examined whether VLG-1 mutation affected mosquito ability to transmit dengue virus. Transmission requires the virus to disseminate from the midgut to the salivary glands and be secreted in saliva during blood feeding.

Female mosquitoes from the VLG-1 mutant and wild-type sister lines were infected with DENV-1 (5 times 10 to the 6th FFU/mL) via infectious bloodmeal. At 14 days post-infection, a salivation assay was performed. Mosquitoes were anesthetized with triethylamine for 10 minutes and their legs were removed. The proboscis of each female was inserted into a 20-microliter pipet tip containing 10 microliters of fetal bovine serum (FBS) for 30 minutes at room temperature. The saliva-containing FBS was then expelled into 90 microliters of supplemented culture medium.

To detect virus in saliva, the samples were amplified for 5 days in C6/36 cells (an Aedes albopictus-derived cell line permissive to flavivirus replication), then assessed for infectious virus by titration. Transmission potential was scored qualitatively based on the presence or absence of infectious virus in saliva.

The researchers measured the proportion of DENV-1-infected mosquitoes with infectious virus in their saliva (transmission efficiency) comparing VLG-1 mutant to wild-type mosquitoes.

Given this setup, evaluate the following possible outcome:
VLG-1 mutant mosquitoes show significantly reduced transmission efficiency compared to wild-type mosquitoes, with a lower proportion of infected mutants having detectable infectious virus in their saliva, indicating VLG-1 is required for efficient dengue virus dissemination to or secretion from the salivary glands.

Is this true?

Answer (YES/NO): NO